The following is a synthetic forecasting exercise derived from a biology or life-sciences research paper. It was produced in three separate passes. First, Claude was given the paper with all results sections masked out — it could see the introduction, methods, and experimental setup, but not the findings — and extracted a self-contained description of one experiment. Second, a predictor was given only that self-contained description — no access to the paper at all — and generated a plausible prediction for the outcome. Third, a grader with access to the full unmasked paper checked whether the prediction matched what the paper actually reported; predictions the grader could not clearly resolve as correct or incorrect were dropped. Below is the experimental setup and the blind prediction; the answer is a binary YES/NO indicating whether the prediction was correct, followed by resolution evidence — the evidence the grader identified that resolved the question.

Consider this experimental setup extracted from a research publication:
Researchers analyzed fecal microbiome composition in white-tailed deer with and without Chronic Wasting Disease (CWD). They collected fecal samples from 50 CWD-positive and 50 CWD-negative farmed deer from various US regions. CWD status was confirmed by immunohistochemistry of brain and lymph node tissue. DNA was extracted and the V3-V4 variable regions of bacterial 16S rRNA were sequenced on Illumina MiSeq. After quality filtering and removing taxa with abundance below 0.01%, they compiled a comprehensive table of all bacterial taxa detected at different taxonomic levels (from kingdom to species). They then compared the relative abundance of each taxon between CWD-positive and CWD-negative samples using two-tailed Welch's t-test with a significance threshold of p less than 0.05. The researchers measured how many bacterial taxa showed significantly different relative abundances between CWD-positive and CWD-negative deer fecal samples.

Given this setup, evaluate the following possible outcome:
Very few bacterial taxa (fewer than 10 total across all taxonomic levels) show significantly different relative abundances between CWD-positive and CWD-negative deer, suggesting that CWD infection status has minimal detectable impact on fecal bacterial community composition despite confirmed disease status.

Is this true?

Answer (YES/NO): NO